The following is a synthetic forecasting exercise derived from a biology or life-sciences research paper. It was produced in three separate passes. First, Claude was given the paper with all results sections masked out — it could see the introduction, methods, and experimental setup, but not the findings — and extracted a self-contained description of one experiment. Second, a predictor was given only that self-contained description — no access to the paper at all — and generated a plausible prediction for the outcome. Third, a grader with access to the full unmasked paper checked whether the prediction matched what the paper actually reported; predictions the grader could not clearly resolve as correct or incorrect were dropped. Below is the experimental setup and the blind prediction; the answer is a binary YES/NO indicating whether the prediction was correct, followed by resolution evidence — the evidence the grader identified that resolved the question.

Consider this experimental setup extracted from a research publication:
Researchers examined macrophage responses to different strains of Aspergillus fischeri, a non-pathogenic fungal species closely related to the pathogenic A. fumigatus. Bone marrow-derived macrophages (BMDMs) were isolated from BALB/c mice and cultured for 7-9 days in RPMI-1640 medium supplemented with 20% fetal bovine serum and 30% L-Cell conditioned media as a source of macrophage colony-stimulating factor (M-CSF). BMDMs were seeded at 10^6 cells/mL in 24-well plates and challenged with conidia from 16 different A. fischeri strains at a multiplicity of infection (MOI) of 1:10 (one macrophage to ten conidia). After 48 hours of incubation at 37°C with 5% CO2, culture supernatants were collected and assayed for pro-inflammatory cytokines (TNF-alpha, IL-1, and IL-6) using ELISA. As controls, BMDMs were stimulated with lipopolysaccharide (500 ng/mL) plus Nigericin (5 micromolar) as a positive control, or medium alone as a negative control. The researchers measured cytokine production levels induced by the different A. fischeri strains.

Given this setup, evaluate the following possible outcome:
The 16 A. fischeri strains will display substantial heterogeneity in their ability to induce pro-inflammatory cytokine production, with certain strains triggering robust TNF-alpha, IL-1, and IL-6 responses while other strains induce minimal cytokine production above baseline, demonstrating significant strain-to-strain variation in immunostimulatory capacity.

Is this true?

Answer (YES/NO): YES